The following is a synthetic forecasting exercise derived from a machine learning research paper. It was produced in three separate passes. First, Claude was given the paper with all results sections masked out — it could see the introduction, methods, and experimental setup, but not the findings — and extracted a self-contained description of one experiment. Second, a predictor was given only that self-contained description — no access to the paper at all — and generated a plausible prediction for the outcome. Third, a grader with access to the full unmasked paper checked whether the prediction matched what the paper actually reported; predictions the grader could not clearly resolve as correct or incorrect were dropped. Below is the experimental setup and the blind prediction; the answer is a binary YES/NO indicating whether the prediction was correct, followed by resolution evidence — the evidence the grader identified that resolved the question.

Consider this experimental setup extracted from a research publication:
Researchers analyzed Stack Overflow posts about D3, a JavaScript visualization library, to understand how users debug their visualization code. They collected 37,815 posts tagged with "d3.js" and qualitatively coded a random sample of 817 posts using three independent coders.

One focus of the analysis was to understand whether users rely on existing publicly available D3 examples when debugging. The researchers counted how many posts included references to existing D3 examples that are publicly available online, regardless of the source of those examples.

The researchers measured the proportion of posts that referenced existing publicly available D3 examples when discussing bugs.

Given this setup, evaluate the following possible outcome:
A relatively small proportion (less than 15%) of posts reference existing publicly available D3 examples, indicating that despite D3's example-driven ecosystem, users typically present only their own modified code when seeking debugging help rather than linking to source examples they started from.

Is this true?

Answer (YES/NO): NO